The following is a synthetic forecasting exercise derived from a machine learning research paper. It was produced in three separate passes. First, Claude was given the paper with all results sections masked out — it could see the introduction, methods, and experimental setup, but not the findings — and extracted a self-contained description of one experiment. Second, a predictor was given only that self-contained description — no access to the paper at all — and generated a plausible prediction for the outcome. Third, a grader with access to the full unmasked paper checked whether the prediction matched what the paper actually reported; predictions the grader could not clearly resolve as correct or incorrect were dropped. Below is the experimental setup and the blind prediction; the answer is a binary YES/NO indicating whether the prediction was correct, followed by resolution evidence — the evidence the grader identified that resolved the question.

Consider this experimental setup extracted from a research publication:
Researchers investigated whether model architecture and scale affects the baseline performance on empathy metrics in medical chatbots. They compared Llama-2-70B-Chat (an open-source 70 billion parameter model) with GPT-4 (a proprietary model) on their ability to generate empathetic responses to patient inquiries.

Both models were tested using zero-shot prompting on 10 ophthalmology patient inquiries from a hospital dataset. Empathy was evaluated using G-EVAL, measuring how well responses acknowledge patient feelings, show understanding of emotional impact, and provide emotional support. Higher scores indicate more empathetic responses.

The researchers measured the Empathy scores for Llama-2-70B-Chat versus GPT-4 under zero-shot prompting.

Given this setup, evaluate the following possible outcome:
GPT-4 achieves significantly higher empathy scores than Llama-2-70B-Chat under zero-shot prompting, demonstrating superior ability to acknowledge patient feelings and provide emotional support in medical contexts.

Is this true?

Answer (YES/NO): NO